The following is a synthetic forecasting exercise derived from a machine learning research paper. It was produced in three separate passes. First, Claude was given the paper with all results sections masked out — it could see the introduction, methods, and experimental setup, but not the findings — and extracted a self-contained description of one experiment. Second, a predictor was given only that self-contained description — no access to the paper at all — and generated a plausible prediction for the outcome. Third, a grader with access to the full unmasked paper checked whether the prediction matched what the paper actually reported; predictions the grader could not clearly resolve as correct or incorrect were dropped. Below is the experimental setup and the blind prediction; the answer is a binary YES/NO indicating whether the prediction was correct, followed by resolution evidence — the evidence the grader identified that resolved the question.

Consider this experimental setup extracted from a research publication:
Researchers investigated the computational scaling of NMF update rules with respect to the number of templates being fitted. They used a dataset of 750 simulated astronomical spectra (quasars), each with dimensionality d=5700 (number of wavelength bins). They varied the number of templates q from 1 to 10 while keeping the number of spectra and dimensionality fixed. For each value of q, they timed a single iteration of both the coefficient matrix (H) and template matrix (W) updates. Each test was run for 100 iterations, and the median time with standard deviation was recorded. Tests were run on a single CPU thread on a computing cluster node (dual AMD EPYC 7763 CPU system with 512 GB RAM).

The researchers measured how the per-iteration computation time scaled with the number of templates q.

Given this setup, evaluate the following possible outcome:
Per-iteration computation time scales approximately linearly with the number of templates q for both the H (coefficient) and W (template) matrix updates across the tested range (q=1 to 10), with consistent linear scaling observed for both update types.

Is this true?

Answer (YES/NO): YES